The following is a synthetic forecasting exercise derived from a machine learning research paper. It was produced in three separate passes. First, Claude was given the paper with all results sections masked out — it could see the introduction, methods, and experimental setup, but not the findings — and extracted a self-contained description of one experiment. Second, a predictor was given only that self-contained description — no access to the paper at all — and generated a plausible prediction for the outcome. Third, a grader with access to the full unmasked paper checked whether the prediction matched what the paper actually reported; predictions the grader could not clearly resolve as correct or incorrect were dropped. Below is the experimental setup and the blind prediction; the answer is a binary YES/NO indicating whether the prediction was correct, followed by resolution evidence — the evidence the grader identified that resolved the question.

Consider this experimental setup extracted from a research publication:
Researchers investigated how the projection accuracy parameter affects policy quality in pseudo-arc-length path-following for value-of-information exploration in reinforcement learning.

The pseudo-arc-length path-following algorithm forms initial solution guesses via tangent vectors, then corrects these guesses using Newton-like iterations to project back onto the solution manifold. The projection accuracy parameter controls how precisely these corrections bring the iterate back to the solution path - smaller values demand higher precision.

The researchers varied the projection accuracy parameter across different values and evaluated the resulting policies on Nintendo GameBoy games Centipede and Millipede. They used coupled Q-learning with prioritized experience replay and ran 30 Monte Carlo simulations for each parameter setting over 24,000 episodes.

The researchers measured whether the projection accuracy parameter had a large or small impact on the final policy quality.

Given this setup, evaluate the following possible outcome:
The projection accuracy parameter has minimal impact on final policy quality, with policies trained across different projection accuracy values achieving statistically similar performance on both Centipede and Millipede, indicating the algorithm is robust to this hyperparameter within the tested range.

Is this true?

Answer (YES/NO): YES